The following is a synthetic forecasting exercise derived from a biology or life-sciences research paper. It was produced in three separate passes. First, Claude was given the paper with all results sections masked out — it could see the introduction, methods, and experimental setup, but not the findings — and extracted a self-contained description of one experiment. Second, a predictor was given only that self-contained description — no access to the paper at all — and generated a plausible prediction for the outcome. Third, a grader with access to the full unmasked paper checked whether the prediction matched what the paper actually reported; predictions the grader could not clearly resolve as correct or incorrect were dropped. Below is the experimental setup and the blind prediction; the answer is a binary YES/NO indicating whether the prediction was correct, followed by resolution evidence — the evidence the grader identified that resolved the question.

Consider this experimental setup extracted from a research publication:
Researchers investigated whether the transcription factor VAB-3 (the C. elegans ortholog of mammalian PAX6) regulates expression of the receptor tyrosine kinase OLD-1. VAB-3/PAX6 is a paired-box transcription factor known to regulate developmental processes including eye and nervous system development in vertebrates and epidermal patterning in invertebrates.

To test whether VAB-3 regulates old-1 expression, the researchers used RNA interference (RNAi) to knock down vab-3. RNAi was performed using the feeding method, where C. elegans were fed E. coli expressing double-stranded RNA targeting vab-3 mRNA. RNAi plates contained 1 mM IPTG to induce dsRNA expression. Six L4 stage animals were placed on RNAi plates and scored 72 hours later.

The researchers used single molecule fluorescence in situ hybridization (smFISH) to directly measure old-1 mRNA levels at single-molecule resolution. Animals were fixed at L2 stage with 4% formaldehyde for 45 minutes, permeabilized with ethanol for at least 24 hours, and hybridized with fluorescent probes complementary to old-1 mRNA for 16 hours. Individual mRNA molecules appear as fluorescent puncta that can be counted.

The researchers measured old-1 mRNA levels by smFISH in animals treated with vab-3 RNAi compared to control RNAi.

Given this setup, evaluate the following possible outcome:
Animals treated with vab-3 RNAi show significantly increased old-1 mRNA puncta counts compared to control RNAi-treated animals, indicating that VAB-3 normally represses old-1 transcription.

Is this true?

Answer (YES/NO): NO